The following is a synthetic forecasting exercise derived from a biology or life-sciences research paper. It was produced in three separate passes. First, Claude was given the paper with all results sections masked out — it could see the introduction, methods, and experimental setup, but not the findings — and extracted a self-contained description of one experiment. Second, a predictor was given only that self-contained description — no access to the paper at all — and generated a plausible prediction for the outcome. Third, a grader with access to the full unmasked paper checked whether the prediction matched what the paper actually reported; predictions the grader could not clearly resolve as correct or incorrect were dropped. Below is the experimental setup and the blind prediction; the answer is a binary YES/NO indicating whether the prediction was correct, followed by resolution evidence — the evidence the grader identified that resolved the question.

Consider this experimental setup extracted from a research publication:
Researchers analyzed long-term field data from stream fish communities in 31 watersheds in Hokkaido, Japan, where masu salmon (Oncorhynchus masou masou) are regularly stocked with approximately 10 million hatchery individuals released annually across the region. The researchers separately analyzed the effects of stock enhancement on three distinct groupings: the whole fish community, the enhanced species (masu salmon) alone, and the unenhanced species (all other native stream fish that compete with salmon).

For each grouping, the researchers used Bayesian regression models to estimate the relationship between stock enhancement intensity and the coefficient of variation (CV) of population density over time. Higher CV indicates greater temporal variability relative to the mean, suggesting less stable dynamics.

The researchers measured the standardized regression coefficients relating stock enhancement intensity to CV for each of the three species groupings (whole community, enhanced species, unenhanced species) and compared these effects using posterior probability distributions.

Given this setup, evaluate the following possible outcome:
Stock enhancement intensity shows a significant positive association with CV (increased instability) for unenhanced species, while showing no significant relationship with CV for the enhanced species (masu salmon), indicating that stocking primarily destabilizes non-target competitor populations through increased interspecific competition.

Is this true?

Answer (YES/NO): NO